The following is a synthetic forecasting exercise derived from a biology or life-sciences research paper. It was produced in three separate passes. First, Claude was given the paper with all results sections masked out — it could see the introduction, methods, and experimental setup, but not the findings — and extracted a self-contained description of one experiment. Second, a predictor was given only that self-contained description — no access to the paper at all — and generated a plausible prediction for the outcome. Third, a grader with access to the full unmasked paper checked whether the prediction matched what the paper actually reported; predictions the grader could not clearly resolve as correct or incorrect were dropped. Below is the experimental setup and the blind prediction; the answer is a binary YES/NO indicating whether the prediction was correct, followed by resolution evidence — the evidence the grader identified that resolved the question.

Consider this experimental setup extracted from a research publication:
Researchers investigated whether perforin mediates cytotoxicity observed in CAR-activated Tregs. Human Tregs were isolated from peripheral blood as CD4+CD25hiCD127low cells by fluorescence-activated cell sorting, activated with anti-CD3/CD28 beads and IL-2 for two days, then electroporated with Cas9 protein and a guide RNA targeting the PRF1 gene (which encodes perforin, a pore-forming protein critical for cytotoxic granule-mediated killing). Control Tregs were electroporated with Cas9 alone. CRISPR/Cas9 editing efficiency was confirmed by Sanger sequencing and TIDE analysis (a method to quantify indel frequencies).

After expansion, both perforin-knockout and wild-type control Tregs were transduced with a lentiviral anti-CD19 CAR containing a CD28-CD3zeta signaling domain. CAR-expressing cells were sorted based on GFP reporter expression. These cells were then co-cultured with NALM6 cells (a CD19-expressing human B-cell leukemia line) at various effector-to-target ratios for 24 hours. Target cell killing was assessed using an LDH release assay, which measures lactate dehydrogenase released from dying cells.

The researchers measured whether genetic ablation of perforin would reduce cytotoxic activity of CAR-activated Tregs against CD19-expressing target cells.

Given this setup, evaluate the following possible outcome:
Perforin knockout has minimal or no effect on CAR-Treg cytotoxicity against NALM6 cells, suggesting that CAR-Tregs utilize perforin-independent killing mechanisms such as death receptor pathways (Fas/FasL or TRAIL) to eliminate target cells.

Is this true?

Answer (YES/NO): NO